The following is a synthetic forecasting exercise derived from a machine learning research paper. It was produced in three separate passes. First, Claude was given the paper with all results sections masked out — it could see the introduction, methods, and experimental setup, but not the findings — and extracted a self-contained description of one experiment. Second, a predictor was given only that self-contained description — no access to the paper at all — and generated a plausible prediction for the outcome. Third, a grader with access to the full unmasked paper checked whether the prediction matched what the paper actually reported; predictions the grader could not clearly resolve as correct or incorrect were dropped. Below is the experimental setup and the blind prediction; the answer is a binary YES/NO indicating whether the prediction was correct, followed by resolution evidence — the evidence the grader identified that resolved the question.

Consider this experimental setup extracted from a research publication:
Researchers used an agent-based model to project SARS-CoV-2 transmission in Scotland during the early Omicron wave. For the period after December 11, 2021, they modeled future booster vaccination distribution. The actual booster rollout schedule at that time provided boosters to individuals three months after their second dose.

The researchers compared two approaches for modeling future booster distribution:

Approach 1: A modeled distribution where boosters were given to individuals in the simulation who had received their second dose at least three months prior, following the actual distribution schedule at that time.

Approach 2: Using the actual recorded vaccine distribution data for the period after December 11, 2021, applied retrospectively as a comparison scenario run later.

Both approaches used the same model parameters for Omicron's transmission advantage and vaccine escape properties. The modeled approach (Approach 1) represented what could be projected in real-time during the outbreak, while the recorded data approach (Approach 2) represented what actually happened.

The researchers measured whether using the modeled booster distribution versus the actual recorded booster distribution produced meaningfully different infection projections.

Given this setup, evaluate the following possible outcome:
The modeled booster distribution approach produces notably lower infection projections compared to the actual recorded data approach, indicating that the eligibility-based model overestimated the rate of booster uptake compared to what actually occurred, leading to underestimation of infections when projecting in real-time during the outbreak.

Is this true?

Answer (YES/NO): NO